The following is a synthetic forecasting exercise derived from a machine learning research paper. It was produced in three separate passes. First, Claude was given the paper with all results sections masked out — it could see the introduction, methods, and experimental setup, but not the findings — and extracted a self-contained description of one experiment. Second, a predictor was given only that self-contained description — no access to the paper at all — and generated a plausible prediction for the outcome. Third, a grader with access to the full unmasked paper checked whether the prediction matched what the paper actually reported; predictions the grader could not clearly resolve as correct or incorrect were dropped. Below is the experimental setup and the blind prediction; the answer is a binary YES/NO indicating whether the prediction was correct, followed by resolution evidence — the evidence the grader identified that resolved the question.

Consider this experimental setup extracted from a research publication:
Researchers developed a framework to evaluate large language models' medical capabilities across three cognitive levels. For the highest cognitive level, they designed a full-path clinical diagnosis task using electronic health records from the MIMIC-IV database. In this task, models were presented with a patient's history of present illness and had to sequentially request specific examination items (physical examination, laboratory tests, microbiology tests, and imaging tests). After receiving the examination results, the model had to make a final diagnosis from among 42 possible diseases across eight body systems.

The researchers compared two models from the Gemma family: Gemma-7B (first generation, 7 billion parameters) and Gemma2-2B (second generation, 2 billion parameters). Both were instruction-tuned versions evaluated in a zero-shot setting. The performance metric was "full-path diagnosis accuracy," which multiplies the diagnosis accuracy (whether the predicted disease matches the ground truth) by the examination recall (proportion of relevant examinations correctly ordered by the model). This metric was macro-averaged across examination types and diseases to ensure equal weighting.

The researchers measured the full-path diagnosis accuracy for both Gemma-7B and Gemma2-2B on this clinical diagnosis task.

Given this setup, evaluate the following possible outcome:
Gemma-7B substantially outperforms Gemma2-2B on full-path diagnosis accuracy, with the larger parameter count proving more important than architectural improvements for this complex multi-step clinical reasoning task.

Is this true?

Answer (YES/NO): NO